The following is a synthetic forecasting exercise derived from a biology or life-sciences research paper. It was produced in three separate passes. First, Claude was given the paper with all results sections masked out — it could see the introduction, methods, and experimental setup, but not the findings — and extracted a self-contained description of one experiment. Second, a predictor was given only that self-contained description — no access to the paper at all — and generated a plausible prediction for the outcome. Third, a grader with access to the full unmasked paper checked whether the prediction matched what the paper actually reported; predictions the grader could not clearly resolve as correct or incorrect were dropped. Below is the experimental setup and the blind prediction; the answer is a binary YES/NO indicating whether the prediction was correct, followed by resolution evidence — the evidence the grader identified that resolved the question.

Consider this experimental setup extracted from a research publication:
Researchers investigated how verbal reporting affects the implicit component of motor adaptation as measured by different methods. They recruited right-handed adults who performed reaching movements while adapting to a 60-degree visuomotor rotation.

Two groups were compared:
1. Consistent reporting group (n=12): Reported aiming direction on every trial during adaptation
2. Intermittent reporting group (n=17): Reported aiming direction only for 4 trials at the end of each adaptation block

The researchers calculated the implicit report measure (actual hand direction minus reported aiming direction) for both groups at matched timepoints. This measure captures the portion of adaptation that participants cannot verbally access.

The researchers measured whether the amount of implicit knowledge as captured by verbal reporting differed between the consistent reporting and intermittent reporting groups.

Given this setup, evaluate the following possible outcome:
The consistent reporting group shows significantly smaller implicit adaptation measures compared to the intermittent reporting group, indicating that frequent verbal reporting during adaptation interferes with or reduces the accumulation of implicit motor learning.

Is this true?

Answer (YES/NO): NO